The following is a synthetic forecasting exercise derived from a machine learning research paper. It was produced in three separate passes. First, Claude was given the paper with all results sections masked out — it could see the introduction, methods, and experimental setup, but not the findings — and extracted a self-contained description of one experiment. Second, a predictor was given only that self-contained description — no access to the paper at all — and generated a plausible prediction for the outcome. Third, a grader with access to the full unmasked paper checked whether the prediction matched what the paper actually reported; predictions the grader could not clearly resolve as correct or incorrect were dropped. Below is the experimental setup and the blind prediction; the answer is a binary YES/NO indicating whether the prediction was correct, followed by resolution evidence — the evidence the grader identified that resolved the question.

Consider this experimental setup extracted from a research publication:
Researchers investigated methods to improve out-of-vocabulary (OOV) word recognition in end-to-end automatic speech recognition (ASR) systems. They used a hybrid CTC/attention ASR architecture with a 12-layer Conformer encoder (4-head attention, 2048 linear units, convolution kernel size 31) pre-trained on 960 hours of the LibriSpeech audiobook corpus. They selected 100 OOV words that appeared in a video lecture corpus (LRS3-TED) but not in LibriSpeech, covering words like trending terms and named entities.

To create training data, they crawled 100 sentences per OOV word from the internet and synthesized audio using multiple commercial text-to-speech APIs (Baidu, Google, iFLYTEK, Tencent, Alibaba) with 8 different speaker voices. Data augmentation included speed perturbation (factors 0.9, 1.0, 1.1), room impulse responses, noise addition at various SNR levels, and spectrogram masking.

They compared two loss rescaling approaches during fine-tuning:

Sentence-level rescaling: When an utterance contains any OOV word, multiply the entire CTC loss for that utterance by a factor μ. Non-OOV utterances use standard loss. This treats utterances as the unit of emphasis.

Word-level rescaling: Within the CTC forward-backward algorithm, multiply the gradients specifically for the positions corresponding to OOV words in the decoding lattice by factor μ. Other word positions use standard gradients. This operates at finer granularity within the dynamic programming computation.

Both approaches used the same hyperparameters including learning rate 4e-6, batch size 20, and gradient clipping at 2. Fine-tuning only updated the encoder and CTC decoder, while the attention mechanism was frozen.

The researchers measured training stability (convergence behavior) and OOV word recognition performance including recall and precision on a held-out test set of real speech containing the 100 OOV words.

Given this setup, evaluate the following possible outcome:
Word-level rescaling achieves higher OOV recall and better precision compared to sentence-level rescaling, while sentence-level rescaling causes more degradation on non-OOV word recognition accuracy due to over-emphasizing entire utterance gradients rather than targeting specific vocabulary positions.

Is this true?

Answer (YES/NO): NO